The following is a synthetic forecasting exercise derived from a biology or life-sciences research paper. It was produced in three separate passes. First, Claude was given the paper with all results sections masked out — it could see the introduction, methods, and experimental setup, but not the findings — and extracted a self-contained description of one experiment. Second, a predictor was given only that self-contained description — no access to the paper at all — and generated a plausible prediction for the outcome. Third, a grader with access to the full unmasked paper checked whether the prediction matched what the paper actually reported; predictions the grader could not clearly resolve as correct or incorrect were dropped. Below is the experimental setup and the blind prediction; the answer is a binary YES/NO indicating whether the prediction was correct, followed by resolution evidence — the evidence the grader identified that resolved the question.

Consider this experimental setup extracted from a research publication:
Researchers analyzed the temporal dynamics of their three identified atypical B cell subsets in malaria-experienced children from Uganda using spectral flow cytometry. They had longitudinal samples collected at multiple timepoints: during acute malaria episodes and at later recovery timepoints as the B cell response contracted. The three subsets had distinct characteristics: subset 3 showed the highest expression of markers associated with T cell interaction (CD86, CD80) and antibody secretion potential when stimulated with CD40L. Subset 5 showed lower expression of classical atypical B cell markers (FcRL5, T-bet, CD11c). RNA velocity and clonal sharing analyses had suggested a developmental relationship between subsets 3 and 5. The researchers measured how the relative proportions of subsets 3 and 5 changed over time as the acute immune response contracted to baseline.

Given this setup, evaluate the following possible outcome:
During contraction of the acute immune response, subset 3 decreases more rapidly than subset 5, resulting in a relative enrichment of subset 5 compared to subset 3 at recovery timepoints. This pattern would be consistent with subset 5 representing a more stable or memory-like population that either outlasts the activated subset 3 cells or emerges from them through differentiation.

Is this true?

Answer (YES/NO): NO